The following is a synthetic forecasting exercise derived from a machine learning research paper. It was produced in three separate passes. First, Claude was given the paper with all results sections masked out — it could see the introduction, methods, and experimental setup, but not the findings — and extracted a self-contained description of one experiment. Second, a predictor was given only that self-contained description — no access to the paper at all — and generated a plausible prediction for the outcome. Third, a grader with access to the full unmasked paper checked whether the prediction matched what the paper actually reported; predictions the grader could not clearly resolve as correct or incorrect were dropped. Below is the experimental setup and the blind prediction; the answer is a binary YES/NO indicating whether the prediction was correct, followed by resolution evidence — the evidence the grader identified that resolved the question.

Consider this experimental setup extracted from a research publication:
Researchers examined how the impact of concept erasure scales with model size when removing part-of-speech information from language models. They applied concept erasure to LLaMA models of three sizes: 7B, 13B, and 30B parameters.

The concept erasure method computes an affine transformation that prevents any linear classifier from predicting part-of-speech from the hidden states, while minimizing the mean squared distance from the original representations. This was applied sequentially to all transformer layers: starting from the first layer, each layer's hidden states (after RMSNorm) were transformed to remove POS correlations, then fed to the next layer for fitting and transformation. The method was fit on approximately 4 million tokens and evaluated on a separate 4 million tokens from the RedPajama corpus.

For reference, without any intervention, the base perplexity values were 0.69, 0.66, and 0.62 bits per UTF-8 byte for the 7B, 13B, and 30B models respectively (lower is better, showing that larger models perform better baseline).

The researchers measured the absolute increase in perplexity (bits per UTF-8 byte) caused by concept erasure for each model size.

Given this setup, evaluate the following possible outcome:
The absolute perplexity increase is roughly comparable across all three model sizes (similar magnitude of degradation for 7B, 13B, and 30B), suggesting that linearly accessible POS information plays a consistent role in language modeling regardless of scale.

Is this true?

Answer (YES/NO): NO